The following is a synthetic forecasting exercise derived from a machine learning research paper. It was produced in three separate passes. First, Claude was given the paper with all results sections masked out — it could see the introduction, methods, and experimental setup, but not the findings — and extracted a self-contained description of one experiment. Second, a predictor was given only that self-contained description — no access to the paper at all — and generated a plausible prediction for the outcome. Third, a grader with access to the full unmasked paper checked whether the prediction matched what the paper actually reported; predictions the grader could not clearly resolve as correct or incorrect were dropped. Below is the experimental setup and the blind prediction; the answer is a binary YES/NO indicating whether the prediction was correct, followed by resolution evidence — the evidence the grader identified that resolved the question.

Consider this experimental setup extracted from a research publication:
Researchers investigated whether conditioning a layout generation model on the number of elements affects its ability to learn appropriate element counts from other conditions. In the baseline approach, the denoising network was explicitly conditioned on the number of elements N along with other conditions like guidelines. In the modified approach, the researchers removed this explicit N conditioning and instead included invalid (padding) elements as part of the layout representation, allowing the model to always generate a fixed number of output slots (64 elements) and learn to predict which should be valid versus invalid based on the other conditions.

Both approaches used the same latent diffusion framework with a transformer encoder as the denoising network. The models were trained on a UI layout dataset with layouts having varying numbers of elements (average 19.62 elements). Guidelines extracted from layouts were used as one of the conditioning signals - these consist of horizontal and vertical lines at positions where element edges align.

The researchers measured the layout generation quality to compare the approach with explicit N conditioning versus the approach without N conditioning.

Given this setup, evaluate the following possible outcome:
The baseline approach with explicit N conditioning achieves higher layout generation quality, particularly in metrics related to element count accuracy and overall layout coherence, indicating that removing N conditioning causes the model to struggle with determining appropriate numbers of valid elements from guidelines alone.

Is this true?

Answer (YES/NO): NO